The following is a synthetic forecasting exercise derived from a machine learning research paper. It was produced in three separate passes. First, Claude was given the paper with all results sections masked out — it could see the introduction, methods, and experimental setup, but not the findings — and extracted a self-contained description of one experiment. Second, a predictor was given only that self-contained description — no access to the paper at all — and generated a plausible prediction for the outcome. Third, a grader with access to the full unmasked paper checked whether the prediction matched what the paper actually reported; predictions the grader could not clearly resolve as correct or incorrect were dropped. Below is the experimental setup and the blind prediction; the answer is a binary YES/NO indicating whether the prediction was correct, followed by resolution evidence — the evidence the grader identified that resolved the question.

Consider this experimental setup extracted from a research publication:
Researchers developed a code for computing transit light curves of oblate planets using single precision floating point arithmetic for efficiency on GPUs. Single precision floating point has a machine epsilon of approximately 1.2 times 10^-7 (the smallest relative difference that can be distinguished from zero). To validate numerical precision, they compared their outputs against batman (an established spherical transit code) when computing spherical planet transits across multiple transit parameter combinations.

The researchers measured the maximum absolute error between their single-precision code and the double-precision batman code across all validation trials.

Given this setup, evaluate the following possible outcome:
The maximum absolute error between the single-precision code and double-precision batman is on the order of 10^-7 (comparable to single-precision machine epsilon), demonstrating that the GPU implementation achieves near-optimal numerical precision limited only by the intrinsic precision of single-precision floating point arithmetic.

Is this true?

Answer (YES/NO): YES